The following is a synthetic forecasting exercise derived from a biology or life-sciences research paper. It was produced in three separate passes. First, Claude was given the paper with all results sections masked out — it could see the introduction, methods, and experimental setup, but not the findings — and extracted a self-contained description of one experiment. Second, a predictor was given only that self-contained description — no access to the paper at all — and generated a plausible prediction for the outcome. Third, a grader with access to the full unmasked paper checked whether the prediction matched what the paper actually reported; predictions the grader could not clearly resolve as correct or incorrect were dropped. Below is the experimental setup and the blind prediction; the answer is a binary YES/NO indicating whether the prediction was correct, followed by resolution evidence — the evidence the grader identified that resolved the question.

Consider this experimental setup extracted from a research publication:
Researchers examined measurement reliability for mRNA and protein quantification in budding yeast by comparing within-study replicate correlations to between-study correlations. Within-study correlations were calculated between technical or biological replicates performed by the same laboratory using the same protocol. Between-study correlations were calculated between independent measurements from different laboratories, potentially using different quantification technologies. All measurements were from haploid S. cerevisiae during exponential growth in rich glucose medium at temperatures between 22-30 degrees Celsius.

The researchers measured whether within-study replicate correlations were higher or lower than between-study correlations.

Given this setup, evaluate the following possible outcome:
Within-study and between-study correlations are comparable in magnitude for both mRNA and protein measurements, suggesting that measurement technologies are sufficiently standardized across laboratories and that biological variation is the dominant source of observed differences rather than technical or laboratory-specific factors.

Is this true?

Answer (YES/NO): NO